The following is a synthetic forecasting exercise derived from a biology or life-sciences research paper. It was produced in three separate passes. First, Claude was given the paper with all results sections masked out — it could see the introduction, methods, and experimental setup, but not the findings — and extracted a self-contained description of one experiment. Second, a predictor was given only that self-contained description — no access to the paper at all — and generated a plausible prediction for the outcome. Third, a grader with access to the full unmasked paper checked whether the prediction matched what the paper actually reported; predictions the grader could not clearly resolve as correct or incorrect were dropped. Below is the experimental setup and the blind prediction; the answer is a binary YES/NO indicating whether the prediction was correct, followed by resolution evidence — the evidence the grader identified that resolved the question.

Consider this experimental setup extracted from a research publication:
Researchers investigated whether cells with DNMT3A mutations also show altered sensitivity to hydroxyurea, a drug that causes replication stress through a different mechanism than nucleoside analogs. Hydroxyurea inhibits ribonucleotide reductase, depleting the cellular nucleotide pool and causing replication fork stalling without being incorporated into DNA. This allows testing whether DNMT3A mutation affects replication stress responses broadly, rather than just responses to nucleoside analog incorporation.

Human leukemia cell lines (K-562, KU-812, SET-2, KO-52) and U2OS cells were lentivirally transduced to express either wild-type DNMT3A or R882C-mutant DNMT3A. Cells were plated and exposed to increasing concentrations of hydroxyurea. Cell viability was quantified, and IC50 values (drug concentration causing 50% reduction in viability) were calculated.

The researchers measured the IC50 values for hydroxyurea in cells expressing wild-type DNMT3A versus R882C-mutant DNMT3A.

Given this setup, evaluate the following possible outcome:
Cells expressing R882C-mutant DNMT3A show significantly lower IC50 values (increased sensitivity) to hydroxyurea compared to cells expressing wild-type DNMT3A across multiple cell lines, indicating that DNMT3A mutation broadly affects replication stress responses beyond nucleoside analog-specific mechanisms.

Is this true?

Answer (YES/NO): YES